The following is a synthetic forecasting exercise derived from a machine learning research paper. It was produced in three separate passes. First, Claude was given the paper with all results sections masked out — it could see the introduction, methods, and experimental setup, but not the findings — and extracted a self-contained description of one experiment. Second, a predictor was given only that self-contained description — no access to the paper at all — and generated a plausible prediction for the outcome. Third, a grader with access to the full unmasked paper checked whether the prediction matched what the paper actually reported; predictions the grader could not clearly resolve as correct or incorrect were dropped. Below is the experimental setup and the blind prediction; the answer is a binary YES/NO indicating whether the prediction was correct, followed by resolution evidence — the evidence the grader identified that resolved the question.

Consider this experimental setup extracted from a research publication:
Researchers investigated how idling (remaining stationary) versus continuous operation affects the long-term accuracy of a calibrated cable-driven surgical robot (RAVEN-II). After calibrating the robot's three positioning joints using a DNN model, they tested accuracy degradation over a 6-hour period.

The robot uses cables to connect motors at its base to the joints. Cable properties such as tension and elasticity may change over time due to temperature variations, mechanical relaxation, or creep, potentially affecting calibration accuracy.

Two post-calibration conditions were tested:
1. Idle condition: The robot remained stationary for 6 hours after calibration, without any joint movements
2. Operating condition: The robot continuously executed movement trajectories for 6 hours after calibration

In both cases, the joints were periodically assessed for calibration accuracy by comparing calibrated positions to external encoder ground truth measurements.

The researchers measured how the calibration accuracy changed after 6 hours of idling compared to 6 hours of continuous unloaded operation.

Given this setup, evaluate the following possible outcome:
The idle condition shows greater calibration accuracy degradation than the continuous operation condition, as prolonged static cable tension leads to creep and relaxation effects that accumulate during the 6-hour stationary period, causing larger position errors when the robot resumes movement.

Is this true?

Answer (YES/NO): NO